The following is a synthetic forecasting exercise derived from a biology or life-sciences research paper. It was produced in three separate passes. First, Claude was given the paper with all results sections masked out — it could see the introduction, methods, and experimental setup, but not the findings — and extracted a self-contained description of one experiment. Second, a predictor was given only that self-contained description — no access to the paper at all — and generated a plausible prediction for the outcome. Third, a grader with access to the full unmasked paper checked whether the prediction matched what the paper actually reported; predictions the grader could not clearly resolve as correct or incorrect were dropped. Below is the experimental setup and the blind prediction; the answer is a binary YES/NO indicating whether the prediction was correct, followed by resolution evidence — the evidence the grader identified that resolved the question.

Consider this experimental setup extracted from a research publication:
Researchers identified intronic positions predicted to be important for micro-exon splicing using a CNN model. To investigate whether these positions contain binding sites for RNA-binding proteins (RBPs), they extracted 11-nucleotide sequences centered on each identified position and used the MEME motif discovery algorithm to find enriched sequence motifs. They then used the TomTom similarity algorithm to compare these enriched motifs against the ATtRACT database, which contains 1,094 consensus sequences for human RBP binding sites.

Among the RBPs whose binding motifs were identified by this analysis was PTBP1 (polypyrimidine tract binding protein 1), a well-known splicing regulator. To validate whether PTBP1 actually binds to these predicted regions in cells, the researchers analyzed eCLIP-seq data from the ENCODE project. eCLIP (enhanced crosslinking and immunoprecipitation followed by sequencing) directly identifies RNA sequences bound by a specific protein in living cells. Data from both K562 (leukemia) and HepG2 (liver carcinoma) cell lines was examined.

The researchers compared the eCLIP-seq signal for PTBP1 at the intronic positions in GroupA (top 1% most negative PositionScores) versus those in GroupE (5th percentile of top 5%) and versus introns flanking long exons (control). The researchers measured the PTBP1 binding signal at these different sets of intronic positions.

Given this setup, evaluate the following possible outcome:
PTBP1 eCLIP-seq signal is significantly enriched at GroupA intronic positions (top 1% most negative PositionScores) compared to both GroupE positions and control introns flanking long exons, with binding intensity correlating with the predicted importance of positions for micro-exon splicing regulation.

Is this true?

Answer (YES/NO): NO